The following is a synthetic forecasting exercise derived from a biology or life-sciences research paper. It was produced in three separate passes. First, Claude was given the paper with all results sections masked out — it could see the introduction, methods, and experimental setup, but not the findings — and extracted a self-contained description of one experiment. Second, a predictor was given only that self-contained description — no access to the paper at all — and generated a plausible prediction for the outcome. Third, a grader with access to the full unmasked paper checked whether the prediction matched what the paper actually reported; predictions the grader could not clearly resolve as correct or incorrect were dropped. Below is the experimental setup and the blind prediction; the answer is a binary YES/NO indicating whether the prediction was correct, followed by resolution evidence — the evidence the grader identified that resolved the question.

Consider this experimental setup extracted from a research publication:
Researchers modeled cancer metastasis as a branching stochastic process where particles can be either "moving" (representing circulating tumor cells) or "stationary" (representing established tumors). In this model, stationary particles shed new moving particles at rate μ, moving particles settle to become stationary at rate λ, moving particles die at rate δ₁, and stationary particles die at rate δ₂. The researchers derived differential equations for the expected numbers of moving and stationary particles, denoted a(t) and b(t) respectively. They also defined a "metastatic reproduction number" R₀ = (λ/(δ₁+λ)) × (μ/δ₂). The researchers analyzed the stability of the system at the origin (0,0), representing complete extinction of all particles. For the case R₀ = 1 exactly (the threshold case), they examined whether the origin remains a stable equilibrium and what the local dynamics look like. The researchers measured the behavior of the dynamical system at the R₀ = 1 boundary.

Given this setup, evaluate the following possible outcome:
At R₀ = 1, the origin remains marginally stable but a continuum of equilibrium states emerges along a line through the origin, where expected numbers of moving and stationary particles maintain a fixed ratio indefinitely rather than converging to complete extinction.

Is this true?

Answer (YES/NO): YES